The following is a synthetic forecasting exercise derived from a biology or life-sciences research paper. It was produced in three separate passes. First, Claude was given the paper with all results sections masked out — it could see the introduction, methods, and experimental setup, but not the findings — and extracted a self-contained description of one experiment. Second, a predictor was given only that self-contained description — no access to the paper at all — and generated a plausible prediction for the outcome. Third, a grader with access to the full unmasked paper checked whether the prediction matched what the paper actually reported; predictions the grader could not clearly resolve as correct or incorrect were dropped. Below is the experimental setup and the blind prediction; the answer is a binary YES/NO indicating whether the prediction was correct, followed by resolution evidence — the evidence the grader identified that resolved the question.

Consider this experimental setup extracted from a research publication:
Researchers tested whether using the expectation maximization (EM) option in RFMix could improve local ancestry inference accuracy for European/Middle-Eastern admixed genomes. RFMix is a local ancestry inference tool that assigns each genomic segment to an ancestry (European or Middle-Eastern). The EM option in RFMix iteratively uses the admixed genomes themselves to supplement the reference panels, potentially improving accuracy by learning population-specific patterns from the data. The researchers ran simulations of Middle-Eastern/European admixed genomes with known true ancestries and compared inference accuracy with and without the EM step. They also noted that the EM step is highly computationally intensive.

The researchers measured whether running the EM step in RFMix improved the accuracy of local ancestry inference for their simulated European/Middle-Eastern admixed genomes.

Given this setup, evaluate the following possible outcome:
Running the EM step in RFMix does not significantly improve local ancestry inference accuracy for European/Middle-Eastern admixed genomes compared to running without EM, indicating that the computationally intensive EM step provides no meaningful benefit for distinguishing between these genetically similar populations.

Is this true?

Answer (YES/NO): YES